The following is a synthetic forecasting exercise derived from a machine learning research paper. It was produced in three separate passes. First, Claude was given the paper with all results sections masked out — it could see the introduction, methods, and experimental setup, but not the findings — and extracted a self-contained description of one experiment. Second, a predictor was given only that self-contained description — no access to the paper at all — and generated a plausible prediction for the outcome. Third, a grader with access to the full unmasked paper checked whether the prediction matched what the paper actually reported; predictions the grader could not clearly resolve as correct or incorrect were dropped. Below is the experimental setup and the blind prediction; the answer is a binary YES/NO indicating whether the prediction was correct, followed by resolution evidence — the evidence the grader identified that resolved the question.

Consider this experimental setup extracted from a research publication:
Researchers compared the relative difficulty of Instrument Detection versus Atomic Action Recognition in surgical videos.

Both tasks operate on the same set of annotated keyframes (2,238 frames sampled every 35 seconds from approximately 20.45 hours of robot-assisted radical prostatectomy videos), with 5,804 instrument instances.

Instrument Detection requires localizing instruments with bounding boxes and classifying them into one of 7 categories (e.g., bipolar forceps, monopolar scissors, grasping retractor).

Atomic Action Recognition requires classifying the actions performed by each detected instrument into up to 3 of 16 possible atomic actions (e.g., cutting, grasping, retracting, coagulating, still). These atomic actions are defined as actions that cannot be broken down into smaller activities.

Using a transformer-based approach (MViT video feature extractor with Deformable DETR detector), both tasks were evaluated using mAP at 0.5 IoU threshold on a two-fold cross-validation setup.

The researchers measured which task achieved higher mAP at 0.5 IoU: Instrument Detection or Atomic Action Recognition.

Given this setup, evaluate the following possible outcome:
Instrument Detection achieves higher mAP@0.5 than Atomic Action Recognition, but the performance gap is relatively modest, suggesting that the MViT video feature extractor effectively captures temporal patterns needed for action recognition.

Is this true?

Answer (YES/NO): NO